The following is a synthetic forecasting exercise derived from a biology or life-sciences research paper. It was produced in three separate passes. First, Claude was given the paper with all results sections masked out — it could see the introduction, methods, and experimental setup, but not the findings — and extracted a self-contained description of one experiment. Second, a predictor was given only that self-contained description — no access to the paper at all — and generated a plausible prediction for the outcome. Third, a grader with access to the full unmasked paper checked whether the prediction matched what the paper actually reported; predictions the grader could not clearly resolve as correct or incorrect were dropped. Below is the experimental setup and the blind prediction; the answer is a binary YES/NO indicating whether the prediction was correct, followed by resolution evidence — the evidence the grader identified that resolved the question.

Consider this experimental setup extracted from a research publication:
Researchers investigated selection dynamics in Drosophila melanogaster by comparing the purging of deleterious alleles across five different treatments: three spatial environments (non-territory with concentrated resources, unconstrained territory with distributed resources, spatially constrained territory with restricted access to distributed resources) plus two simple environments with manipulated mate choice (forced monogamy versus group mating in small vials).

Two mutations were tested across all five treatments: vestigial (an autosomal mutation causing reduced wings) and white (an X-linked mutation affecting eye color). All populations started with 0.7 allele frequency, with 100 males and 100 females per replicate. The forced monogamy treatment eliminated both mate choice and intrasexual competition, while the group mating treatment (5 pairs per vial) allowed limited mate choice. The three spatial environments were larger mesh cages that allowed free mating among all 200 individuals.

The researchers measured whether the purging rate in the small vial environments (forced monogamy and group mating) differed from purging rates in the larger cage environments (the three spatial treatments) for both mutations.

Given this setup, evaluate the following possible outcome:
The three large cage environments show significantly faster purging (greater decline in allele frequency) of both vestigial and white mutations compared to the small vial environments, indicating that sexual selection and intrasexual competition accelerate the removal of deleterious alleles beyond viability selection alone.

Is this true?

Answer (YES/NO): NO